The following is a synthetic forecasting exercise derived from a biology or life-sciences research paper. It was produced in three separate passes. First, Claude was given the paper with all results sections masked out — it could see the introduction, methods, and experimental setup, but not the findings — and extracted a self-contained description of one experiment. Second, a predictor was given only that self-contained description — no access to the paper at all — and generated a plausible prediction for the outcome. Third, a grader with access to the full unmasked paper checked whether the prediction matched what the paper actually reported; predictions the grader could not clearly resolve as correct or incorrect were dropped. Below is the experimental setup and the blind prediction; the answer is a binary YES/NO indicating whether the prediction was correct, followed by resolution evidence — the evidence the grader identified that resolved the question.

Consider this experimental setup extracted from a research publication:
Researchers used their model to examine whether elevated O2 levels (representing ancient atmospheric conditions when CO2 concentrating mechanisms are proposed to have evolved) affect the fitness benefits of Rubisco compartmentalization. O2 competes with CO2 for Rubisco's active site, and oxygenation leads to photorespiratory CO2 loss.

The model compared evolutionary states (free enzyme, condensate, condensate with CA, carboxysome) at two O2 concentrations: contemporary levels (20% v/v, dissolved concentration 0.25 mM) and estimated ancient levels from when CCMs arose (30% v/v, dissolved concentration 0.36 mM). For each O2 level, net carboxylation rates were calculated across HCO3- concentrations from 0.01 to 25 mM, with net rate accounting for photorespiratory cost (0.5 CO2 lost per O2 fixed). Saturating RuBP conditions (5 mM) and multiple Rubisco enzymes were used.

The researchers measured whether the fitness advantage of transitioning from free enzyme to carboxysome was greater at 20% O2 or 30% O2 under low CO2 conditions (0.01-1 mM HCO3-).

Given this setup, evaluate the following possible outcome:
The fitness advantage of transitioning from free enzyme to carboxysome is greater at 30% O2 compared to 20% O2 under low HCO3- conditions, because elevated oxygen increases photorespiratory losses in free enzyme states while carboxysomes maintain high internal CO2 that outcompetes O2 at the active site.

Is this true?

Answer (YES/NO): NO